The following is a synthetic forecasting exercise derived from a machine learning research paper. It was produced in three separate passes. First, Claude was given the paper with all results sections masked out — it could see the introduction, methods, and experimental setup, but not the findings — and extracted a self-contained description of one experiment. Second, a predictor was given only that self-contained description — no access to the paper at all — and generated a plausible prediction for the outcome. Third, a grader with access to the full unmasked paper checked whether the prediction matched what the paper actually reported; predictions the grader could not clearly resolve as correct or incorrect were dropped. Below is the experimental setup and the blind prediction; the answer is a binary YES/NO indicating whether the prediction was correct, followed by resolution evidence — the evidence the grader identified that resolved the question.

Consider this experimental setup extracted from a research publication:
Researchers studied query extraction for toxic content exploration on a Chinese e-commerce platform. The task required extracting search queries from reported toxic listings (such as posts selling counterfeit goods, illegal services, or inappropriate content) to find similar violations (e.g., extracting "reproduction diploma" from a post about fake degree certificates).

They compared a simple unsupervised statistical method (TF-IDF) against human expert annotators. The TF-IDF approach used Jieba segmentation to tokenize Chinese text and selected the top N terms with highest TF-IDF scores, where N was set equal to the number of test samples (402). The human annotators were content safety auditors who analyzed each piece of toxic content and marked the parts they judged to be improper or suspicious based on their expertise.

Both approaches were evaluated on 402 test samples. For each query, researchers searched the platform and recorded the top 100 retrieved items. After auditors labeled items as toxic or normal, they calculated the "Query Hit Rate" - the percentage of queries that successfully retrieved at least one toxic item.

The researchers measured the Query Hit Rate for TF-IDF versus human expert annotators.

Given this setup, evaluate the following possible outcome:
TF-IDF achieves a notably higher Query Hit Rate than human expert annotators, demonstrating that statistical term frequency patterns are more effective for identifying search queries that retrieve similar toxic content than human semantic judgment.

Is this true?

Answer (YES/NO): NO